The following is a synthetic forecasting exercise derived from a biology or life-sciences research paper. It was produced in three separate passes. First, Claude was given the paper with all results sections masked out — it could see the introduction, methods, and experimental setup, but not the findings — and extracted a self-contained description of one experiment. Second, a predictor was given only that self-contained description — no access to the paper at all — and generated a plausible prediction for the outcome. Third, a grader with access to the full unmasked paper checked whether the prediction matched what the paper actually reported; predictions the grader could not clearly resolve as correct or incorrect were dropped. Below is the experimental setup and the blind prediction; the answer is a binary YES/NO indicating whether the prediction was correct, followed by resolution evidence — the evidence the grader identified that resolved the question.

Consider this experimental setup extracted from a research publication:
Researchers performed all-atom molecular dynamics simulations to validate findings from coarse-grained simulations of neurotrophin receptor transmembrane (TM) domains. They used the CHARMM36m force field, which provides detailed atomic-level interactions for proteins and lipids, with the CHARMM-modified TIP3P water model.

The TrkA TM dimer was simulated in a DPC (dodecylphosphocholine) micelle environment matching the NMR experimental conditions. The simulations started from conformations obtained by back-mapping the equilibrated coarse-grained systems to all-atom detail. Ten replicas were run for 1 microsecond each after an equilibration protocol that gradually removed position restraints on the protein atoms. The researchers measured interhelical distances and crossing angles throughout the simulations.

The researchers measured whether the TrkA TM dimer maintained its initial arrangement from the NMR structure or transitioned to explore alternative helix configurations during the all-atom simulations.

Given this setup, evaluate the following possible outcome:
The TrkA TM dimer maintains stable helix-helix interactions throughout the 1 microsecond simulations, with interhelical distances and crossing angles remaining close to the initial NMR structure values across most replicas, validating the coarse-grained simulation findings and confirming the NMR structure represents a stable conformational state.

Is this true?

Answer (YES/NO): NO